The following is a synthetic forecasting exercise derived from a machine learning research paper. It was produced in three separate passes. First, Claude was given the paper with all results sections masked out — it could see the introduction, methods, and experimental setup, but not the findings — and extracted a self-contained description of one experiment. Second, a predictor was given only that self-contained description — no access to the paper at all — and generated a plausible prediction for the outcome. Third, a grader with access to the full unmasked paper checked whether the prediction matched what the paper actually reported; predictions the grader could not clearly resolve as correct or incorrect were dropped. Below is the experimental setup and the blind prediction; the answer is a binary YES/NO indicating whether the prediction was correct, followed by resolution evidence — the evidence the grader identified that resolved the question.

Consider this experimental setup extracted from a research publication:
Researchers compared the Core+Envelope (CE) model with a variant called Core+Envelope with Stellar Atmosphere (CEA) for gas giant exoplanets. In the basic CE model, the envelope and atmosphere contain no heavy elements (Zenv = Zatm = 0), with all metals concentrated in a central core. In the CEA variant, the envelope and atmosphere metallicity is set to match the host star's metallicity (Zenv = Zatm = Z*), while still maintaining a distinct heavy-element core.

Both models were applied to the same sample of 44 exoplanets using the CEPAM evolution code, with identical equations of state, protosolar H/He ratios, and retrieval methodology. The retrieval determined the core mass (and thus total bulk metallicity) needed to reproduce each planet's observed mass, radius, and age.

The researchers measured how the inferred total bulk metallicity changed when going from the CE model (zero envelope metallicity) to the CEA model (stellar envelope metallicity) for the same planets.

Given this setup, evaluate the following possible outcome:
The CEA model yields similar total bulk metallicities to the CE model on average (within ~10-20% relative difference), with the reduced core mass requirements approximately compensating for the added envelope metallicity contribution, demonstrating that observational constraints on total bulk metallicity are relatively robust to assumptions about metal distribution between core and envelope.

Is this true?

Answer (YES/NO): NO